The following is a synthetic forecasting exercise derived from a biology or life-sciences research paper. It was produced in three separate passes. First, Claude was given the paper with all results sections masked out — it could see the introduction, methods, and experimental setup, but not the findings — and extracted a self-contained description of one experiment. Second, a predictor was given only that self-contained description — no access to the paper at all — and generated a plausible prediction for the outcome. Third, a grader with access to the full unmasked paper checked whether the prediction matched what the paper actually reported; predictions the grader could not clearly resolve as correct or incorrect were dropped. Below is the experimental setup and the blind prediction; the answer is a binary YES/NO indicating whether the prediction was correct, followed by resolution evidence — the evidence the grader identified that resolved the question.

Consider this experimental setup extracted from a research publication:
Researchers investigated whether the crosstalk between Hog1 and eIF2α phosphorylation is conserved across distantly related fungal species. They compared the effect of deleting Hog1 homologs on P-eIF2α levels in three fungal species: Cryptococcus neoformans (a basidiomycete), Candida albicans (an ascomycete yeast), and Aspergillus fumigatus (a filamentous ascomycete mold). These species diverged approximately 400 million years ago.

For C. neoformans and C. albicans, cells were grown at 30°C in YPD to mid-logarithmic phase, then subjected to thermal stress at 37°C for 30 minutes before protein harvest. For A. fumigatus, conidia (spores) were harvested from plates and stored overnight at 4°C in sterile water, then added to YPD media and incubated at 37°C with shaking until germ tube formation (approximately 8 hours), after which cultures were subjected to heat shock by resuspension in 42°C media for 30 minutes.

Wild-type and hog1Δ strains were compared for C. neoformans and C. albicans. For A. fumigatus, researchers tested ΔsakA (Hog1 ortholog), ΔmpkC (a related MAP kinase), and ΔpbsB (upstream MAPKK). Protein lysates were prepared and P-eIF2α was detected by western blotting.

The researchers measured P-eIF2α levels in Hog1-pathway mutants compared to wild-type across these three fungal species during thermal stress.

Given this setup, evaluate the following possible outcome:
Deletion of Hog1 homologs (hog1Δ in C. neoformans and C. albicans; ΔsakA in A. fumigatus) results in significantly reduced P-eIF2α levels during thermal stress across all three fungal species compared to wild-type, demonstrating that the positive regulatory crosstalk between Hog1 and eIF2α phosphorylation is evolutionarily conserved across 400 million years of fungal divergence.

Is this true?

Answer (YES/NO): NO